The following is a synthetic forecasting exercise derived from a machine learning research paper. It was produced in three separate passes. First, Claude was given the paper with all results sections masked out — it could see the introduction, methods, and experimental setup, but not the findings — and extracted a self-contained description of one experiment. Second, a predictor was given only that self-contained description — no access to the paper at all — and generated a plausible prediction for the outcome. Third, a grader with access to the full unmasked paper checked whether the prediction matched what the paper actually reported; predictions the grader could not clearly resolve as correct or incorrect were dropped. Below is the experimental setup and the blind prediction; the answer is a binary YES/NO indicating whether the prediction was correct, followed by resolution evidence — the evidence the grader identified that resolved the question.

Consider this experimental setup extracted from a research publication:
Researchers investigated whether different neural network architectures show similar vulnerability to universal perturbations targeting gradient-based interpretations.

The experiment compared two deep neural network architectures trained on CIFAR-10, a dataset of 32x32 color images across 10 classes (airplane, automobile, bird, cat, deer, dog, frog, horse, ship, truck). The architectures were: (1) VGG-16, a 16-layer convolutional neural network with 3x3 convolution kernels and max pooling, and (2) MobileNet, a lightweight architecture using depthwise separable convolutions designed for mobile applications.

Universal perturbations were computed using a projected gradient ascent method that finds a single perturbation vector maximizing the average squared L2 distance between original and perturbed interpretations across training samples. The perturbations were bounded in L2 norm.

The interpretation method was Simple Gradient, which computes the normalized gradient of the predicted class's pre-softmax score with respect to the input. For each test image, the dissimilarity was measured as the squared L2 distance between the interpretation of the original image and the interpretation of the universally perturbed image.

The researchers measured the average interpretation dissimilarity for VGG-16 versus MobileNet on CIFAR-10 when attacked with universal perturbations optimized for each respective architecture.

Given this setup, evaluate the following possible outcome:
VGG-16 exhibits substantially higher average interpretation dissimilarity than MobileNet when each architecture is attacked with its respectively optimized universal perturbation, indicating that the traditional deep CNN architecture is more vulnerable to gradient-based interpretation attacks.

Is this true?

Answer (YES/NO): NO